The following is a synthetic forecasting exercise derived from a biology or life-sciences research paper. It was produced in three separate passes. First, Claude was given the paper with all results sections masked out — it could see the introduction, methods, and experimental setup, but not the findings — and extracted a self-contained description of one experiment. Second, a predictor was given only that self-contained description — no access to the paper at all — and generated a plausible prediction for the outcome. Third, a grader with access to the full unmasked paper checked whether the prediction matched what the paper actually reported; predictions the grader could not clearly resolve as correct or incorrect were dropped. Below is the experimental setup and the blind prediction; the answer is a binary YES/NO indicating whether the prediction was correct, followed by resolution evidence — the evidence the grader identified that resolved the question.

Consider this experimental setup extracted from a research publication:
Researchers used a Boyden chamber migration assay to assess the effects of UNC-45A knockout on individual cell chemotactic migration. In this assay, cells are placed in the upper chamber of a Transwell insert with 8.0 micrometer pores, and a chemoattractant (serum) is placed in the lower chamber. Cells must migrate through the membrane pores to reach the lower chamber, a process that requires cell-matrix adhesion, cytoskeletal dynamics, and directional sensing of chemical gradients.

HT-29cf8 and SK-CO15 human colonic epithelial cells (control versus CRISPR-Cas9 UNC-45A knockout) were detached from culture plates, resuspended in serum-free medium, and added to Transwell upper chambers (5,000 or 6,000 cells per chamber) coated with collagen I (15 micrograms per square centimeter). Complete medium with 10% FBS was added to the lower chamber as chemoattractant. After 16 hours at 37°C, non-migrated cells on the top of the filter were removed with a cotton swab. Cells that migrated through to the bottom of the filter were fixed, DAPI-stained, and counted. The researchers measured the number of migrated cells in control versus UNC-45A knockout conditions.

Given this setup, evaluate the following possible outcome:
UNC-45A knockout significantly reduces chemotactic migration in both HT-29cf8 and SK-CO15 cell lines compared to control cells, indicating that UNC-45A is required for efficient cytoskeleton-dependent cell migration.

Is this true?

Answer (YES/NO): YES